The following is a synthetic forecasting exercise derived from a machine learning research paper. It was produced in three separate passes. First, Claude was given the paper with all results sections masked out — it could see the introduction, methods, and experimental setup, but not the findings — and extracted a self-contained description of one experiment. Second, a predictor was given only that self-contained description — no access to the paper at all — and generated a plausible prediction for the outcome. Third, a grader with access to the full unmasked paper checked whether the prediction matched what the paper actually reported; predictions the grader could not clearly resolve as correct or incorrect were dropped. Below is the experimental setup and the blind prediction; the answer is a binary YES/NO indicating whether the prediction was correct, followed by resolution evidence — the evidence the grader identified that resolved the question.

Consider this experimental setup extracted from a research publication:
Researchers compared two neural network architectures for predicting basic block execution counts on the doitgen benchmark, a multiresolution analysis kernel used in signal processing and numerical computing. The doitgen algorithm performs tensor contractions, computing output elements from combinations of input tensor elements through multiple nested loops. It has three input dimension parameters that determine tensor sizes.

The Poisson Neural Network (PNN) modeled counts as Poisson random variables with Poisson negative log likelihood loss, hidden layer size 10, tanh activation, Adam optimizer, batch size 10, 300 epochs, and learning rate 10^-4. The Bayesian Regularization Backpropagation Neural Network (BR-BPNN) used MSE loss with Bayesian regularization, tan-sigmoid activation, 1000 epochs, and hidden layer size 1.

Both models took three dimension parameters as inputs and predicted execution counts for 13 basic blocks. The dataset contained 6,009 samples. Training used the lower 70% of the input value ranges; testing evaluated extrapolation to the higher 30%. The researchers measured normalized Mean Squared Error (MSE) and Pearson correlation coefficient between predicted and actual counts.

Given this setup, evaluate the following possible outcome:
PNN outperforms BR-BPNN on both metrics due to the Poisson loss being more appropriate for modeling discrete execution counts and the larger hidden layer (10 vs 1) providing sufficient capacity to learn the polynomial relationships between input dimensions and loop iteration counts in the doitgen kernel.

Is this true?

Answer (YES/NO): YES